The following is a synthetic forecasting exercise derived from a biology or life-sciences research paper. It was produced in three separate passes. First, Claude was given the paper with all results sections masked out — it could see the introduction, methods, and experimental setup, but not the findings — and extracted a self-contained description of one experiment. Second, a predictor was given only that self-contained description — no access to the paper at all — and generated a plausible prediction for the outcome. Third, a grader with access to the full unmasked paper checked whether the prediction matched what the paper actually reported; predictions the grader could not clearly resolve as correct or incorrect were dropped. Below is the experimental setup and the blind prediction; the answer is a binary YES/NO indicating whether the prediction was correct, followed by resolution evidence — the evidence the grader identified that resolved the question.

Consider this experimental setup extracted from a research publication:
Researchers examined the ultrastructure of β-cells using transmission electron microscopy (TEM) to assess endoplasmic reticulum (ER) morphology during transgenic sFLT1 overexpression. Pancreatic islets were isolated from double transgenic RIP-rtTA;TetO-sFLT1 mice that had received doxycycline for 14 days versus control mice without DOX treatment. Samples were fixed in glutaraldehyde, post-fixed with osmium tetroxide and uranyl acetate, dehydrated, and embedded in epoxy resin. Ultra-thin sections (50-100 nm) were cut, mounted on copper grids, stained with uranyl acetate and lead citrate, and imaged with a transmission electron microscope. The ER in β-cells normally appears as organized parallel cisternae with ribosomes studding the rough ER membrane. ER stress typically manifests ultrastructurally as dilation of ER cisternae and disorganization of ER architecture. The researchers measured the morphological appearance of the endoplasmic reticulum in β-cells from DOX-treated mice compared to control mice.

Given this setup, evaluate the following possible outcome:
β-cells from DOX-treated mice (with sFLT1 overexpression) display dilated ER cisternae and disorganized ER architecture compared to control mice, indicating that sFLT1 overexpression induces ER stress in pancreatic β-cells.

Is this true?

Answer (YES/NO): YES